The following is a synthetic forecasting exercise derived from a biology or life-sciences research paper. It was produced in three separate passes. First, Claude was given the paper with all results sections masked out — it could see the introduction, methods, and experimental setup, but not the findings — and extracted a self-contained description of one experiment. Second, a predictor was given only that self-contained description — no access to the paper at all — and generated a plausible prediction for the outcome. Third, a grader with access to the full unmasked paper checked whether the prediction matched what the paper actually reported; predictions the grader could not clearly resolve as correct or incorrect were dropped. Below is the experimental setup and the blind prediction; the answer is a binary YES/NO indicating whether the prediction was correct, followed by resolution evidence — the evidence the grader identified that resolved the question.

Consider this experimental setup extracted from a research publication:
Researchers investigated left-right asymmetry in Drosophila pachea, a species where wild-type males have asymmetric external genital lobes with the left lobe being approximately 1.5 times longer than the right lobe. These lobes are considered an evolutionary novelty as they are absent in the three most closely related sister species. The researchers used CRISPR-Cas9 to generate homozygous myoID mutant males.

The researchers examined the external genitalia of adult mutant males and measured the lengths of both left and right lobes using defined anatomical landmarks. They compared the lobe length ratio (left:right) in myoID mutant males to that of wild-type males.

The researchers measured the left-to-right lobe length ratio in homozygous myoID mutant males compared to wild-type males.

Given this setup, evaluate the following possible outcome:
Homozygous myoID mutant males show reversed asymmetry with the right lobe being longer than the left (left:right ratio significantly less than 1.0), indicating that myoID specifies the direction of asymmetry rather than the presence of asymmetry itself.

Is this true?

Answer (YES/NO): YES